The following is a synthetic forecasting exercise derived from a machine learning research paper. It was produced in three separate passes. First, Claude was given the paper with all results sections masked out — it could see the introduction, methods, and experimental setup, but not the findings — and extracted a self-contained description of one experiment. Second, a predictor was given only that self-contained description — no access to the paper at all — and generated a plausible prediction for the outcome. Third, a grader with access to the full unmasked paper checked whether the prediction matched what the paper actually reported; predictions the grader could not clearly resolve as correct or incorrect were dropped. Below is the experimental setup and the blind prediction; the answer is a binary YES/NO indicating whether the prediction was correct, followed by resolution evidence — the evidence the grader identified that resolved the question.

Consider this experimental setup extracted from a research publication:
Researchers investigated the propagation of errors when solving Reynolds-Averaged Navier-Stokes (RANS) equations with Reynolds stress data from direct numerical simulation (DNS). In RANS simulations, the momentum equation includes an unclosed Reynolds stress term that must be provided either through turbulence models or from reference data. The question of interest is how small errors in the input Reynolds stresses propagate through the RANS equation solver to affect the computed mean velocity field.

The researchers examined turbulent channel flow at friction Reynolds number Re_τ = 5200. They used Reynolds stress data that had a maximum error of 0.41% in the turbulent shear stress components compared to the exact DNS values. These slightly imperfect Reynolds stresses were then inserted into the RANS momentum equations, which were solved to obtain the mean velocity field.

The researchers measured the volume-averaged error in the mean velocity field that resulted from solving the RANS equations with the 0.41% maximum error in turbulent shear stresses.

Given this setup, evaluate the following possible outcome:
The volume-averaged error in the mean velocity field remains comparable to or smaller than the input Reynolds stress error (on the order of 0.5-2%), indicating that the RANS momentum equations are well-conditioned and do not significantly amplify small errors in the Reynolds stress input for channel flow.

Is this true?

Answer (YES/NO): NO